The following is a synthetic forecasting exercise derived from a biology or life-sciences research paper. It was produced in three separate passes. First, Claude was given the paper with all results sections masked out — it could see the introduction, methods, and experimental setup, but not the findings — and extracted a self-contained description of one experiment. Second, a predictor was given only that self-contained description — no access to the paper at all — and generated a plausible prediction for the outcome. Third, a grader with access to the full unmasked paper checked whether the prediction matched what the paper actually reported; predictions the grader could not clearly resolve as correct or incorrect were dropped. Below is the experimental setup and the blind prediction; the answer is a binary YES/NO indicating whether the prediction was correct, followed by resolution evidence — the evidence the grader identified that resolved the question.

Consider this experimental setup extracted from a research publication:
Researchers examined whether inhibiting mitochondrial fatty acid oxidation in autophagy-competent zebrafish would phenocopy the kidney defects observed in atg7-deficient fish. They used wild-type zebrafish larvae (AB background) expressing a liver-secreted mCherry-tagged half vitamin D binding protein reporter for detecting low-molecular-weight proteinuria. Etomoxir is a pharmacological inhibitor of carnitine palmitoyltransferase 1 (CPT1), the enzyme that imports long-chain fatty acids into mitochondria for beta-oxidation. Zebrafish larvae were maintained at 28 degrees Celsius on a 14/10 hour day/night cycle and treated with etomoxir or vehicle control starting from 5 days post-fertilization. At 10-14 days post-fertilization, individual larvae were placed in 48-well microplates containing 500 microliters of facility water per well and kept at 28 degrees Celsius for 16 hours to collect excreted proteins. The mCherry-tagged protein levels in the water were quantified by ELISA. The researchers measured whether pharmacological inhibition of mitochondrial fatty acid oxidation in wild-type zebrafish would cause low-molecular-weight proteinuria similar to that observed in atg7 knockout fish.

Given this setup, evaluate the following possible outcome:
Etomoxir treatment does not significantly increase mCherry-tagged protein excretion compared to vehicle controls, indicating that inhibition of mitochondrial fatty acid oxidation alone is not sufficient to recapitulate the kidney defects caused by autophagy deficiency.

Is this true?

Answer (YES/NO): NO